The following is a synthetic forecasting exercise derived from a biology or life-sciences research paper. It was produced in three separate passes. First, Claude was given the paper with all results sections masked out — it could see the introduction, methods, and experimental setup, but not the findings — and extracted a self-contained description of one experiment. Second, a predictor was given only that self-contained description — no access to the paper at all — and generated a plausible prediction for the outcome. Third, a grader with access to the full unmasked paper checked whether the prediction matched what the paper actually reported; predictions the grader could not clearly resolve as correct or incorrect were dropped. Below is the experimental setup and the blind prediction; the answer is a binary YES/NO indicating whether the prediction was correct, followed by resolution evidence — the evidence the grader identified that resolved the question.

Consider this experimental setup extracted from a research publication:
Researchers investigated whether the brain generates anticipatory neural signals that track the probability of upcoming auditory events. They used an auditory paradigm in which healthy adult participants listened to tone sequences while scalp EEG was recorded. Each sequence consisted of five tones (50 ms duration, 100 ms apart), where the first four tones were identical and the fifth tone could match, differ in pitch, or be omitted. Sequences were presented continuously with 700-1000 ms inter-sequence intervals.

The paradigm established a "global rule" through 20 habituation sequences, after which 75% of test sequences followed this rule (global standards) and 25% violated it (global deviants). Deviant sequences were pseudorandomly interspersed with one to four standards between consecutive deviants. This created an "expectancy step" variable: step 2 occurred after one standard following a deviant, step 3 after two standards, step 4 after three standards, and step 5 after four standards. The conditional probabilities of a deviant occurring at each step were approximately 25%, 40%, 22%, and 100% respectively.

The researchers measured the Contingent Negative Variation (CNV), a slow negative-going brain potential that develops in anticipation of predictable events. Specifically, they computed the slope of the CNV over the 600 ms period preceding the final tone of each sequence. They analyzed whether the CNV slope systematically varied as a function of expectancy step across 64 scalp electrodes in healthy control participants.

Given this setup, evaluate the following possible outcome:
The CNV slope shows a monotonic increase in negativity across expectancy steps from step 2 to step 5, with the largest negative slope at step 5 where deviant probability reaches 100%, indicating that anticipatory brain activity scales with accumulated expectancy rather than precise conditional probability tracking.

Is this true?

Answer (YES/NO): YES